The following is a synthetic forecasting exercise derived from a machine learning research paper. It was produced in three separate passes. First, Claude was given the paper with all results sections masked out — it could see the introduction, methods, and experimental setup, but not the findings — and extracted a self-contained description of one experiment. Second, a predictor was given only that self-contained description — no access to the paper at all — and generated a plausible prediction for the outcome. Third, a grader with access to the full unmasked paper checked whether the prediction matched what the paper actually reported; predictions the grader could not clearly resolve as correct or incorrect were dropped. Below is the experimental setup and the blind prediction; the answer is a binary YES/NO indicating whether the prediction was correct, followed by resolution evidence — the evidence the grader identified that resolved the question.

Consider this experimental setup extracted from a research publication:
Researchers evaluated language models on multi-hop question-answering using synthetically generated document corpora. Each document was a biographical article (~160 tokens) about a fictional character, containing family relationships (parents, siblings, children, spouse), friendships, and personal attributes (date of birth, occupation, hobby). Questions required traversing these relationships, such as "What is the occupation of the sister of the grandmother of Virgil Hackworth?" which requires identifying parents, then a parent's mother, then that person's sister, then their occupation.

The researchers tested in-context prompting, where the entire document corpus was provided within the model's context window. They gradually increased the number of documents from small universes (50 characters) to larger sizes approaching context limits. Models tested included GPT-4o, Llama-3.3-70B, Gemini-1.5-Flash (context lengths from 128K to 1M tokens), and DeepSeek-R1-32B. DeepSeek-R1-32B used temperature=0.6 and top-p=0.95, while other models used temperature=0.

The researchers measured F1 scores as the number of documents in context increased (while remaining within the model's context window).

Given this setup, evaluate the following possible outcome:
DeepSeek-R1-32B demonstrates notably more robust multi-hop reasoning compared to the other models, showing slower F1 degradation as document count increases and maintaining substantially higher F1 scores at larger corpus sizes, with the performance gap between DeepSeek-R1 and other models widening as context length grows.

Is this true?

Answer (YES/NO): NO